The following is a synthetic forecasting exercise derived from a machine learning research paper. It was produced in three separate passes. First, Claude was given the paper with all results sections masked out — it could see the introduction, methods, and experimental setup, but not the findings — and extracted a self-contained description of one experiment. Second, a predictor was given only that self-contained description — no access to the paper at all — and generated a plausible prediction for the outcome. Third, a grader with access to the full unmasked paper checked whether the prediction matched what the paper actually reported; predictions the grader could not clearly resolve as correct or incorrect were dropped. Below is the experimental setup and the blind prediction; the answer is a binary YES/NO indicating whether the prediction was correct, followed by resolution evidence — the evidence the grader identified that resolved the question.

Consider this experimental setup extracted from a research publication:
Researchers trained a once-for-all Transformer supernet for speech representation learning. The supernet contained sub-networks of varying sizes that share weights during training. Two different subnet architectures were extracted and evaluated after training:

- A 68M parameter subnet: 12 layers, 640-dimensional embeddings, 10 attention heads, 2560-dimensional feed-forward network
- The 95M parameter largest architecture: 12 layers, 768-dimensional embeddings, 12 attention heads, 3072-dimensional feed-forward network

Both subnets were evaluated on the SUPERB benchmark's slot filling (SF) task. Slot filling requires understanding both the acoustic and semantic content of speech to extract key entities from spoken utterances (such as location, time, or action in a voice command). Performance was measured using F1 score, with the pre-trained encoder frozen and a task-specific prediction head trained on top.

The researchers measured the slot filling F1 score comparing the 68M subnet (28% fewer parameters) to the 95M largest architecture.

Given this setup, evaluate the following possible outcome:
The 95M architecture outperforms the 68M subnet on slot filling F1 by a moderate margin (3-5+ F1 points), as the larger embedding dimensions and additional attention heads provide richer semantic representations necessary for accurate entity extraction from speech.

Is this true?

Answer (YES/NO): NO